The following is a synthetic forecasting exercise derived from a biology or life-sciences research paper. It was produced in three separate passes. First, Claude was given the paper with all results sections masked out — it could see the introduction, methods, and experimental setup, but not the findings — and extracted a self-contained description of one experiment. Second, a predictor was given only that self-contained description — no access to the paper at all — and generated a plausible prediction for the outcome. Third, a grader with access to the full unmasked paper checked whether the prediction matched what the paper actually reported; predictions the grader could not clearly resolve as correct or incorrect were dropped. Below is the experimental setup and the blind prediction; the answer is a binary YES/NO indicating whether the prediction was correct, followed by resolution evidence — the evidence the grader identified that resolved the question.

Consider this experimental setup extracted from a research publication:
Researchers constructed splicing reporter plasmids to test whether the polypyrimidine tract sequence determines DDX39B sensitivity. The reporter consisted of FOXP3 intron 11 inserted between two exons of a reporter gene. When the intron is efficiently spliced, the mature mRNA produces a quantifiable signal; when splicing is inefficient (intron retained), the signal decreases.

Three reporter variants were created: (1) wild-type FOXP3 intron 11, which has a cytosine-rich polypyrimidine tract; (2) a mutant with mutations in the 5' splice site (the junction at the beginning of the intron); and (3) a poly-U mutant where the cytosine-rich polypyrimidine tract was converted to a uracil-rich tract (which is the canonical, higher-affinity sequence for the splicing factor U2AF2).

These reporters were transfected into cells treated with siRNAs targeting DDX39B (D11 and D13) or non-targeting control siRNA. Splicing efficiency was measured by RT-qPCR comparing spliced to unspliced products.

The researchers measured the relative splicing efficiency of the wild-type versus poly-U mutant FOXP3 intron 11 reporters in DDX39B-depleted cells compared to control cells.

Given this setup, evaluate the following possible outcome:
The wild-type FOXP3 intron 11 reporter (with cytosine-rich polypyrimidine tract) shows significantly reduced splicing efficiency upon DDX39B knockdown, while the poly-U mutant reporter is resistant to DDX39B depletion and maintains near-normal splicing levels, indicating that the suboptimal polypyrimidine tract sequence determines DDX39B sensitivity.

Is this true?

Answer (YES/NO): YES